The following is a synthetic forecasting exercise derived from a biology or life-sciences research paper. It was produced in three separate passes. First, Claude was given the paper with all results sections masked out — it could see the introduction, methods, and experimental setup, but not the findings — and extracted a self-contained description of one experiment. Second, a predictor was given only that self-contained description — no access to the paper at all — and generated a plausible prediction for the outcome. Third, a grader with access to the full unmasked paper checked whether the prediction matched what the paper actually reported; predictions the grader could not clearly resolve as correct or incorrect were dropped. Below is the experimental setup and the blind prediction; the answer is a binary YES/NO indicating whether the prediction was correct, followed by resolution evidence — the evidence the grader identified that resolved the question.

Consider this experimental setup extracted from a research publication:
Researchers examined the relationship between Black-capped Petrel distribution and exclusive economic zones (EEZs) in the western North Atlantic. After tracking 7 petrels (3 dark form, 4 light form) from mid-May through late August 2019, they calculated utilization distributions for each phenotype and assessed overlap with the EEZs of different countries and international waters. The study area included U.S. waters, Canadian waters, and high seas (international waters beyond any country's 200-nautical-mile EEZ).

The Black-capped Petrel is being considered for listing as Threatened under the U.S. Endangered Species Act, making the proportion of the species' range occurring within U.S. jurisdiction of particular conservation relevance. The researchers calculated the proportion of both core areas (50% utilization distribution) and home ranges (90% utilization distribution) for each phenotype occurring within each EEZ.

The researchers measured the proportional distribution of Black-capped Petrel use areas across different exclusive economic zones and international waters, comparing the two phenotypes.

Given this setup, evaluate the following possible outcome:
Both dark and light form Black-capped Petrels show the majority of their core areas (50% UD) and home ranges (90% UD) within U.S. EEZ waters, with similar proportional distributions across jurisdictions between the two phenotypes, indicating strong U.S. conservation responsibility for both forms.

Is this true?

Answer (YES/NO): NO